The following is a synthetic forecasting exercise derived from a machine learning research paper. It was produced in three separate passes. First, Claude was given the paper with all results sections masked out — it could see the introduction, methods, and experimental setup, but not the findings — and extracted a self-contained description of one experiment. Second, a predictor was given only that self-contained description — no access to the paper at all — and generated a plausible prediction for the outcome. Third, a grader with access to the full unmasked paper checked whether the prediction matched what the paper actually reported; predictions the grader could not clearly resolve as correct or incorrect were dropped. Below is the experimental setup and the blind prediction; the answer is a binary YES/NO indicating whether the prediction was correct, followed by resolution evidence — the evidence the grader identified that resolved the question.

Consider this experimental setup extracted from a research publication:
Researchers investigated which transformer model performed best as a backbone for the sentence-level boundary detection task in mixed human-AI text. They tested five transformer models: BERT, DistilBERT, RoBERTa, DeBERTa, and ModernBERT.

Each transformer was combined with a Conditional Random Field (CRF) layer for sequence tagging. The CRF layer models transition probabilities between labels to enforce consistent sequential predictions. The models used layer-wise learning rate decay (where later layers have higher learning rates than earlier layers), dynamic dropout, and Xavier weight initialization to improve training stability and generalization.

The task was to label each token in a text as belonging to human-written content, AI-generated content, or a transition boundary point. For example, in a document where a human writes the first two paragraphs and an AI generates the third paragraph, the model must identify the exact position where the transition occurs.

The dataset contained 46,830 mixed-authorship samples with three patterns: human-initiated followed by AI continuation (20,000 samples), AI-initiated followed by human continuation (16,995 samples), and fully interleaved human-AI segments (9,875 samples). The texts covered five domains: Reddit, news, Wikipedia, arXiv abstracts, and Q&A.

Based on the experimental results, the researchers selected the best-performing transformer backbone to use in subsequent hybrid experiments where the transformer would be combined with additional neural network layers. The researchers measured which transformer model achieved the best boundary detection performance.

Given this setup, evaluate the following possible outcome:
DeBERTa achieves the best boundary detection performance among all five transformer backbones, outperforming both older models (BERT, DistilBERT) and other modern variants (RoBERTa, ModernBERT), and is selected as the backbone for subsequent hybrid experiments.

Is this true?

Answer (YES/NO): YES